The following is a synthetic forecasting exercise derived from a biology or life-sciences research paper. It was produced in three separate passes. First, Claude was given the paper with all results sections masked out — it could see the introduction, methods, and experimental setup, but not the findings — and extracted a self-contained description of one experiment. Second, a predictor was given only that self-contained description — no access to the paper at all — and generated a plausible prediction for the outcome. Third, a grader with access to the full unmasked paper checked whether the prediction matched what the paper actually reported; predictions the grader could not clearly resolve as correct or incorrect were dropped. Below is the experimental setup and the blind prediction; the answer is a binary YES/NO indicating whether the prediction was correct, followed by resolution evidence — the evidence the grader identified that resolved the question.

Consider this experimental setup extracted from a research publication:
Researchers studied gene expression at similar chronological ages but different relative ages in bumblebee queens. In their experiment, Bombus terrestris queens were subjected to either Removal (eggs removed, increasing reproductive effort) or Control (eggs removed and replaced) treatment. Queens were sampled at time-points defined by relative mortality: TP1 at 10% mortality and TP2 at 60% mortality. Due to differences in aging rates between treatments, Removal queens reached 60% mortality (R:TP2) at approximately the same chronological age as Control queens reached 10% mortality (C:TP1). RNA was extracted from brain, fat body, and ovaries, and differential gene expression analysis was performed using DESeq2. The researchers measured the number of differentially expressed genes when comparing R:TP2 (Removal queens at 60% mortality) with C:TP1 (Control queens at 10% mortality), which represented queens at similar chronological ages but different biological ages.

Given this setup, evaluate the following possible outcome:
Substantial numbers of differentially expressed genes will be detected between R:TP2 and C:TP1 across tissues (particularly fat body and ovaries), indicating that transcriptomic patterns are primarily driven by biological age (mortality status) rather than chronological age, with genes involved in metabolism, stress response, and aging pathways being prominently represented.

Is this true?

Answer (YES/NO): NO